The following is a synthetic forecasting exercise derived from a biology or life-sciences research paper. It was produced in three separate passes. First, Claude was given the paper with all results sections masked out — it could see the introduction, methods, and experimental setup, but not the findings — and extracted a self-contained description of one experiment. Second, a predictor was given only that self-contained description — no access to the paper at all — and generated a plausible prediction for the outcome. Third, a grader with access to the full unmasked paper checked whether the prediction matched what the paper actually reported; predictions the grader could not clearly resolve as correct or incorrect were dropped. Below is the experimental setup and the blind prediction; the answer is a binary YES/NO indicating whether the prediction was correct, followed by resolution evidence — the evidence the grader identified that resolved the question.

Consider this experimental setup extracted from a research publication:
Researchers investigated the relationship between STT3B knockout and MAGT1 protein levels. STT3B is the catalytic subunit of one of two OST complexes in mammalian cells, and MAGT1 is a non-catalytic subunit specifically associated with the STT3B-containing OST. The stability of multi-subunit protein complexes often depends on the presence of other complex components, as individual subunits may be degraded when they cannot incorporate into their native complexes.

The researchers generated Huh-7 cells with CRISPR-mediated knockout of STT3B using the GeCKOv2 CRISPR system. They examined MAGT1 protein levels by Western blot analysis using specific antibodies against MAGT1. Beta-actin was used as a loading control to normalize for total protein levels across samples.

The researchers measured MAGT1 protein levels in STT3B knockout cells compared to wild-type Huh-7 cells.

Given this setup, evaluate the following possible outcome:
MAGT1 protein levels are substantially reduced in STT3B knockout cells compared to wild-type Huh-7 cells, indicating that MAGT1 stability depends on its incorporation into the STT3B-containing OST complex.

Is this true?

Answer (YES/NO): YES